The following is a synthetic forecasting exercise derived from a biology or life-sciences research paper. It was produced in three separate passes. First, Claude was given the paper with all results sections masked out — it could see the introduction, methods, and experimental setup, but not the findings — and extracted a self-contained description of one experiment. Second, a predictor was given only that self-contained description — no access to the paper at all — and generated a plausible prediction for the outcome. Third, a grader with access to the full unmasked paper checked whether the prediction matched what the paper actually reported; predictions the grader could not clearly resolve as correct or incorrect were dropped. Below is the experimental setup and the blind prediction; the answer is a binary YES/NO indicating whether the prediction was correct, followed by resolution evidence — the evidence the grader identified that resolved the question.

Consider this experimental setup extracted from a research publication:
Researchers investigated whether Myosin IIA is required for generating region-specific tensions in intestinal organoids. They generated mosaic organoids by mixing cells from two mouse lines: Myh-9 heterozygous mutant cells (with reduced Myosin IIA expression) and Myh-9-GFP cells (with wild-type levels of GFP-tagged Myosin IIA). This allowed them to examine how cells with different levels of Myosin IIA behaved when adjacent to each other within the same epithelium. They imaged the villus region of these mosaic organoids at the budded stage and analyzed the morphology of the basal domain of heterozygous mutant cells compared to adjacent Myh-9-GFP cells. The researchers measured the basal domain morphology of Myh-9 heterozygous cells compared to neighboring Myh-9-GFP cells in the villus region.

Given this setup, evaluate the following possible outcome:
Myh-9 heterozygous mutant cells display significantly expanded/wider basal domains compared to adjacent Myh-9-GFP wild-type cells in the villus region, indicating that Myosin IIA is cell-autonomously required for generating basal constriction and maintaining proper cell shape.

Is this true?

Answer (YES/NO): YES